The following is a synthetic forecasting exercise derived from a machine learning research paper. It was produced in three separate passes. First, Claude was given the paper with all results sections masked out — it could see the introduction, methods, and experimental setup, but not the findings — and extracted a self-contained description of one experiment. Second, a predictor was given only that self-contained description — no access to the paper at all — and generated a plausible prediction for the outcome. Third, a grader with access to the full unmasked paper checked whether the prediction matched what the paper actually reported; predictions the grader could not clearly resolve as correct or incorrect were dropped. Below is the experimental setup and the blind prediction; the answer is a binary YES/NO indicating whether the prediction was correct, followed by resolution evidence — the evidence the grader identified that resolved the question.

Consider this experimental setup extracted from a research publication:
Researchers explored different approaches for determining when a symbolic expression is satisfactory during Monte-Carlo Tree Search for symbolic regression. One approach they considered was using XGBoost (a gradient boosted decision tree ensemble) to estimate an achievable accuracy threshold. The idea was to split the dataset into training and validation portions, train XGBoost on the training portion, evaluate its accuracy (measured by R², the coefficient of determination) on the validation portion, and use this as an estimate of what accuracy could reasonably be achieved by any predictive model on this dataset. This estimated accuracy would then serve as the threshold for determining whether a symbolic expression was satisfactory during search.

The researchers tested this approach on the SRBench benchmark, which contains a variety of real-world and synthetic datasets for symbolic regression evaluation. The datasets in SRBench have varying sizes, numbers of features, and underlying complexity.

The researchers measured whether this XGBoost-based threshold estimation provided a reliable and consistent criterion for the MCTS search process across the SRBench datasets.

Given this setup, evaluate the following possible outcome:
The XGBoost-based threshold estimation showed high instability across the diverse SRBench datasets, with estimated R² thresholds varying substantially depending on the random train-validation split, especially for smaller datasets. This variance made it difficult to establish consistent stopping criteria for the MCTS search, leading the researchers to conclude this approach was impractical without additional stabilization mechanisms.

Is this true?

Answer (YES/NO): NO